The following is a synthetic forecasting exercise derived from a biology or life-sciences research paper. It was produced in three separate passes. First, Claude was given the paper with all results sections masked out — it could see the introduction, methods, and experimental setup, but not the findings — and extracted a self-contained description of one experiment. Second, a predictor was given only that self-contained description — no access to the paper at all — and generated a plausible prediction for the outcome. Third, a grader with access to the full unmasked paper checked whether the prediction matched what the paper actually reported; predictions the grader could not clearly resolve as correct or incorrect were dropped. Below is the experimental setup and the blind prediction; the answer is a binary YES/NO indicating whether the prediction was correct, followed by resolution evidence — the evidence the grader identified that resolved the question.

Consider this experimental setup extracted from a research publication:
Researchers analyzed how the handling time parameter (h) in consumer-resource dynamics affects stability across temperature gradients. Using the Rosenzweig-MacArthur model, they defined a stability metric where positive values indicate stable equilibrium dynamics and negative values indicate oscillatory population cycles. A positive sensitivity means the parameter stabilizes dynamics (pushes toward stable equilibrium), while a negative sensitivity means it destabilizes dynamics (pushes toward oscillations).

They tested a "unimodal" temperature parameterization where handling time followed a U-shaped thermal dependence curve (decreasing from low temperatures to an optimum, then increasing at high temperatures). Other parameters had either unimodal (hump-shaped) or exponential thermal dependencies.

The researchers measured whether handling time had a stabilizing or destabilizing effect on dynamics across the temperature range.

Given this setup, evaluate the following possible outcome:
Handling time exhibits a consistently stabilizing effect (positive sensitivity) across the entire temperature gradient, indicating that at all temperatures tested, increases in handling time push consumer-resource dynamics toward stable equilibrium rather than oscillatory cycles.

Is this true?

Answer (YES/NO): NO